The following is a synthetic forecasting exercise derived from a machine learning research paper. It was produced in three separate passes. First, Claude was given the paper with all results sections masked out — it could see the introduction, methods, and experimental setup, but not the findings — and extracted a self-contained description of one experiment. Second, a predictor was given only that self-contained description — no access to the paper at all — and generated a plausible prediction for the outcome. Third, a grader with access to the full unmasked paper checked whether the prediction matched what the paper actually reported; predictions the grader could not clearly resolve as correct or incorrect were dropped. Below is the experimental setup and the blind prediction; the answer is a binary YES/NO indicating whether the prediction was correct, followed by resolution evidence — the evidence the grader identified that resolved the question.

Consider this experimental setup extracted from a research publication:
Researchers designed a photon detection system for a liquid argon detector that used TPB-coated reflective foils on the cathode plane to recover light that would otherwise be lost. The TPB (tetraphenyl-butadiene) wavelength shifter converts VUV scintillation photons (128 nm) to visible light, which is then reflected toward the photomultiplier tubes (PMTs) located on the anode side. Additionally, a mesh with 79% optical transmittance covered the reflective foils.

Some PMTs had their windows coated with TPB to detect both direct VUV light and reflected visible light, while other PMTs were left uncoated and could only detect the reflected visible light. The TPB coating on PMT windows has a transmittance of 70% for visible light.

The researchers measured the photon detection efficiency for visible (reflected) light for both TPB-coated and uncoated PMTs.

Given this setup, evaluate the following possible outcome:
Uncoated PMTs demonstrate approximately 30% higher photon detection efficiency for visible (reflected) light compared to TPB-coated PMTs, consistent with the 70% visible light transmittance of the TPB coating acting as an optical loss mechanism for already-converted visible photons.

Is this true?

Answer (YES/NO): NO